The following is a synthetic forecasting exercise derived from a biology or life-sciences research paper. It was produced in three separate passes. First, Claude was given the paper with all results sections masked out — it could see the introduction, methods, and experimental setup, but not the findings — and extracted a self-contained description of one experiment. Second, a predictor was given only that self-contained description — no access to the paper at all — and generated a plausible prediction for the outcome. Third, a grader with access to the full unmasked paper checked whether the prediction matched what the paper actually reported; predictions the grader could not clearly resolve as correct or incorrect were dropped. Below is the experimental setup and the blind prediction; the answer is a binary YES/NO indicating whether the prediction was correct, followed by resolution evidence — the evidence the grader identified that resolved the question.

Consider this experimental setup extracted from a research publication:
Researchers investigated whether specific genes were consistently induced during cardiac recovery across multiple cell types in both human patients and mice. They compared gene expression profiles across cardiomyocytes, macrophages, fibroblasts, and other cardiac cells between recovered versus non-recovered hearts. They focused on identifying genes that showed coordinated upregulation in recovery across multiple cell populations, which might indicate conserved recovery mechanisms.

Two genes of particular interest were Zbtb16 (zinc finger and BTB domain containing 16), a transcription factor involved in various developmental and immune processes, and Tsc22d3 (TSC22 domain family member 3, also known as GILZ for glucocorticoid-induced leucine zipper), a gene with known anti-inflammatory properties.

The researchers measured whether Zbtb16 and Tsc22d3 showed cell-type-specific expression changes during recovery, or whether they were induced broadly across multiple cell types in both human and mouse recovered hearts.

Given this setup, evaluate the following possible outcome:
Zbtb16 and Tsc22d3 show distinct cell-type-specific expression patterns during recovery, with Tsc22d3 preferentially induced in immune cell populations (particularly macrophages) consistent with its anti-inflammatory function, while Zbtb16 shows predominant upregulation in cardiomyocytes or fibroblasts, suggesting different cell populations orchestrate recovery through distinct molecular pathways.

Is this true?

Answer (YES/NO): YES